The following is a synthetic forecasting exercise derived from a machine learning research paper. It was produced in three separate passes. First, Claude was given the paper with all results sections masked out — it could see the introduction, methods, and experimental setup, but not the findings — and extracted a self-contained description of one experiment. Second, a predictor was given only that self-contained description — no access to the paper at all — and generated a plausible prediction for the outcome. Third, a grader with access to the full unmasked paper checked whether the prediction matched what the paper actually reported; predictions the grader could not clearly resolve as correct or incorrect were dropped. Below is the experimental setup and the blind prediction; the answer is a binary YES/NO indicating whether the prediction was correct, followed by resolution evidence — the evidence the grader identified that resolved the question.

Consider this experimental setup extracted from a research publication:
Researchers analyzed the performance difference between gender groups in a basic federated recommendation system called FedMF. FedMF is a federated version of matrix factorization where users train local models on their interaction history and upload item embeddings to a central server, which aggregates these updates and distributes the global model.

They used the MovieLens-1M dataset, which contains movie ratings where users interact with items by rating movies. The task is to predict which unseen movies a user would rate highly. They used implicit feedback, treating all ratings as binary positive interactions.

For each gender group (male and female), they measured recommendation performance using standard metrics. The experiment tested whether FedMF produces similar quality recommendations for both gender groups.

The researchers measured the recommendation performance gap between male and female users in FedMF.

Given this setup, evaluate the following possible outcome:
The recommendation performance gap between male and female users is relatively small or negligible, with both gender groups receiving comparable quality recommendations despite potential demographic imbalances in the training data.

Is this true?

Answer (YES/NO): NO